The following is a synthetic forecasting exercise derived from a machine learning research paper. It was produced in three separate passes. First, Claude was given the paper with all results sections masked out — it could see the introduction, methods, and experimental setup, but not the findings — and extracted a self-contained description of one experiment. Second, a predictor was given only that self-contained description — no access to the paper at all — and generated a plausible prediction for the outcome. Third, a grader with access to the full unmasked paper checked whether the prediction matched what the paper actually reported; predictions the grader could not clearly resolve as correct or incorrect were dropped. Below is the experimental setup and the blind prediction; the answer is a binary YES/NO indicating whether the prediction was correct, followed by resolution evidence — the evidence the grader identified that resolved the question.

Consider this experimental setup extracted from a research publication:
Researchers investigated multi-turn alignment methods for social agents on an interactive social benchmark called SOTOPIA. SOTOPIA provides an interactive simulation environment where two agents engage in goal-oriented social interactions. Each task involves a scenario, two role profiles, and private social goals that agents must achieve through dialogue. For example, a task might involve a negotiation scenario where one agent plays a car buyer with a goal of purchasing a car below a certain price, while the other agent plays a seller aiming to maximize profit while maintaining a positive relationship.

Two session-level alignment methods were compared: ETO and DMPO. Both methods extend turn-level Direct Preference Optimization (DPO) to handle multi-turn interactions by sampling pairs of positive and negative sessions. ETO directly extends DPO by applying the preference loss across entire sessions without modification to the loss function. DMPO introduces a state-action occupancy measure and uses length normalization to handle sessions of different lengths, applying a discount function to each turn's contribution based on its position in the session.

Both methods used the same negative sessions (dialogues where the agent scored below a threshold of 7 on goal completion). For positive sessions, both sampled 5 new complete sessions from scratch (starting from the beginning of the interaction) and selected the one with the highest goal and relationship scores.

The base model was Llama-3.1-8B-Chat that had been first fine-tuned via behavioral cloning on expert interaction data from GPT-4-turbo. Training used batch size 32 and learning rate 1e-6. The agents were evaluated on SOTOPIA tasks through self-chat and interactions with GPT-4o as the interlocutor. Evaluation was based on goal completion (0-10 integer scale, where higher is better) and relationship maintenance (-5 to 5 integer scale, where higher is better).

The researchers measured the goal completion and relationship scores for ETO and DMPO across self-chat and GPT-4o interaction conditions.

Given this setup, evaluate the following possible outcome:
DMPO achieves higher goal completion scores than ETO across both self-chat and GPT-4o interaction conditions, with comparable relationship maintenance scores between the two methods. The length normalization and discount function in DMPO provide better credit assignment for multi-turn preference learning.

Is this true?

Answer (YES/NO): NO